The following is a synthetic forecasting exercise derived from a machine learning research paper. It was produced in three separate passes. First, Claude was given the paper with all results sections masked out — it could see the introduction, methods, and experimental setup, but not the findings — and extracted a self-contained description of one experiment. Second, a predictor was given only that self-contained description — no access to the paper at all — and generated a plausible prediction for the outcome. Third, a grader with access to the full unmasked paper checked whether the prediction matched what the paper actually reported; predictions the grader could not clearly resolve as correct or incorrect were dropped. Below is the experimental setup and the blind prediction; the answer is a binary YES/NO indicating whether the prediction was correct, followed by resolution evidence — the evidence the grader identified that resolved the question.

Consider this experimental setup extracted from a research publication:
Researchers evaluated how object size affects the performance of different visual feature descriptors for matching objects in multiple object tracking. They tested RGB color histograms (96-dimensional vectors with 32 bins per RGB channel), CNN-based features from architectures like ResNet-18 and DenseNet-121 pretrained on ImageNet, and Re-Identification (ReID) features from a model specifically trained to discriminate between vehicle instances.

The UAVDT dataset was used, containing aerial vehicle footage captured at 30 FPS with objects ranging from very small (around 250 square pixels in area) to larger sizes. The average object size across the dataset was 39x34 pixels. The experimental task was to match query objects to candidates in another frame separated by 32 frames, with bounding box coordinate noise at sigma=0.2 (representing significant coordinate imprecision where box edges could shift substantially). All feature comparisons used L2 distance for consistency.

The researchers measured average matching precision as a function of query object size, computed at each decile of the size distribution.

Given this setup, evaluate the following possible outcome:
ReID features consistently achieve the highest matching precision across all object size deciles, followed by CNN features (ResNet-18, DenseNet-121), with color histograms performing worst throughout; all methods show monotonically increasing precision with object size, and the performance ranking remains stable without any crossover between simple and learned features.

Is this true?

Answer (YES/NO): NO